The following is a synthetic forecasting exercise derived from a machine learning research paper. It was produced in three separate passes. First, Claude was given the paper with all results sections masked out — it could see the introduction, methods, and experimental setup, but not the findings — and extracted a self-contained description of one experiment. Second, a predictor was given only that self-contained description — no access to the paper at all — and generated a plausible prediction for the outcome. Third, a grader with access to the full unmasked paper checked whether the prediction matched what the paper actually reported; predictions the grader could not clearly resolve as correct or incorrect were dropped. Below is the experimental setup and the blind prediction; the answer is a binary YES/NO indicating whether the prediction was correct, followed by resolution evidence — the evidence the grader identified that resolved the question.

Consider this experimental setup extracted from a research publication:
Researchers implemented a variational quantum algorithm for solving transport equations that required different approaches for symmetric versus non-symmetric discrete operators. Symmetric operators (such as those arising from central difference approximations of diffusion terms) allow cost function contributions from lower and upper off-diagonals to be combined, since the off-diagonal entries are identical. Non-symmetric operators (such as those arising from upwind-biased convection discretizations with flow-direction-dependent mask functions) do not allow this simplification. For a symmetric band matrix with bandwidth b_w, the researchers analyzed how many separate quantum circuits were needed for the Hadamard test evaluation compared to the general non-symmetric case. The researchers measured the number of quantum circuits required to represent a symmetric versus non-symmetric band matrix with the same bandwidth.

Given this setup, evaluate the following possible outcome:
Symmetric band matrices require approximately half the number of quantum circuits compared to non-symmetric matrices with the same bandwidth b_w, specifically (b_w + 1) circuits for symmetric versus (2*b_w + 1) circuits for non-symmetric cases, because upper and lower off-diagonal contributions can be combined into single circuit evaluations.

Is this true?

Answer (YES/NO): NO